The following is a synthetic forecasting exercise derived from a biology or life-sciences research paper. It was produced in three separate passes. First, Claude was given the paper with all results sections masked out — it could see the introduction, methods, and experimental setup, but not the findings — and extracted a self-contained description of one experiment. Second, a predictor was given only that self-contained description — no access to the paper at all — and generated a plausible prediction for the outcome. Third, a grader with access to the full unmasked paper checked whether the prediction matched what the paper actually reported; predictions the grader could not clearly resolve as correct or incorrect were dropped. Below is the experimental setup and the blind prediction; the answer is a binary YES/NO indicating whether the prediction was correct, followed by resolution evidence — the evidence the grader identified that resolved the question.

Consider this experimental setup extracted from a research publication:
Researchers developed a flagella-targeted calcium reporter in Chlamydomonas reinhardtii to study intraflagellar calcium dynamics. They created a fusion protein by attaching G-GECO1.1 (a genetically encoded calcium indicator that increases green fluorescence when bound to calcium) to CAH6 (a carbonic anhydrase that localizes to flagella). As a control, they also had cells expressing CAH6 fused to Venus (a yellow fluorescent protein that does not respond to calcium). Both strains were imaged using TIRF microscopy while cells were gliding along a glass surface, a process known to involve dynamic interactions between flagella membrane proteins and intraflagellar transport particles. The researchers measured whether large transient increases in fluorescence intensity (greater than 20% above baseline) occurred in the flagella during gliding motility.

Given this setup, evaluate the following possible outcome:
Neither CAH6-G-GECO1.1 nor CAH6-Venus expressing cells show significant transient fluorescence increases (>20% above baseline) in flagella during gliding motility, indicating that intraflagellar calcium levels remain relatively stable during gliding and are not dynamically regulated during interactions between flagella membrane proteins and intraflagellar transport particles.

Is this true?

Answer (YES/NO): NO